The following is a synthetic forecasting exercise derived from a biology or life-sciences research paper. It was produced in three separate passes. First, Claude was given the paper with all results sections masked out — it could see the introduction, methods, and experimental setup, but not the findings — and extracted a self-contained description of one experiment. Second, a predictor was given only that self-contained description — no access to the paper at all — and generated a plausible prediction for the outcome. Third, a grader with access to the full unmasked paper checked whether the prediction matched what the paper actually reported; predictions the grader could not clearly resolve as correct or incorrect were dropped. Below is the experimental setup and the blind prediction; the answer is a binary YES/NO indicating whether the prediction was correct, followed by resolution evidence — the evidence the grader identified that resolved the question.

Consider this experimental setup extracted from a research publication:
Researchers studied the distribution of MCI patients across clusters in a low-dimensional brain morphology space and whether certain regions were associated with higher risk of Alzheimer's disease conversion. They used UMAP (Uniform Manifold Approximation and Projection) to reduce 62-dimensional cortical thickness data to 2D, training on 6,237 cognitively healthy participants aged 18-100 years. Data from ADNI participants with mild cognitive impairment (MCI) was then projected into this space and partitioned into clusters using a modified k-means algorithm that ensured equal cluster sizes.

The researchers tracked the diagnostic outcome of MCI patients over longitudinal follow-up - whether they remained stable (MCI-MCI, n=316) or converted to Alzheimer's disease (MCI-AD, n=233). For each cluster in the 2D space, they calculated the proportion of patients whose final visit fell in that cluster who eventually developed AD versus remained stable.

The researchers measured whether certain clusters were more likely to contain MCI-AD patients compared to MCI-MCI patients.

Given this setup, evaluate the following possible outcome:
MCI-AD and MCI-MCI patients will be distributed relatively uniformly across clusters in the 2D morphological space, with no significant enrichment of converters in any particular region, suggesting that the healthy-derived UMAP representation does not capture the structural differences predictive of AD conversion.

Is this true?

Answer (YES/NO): NO